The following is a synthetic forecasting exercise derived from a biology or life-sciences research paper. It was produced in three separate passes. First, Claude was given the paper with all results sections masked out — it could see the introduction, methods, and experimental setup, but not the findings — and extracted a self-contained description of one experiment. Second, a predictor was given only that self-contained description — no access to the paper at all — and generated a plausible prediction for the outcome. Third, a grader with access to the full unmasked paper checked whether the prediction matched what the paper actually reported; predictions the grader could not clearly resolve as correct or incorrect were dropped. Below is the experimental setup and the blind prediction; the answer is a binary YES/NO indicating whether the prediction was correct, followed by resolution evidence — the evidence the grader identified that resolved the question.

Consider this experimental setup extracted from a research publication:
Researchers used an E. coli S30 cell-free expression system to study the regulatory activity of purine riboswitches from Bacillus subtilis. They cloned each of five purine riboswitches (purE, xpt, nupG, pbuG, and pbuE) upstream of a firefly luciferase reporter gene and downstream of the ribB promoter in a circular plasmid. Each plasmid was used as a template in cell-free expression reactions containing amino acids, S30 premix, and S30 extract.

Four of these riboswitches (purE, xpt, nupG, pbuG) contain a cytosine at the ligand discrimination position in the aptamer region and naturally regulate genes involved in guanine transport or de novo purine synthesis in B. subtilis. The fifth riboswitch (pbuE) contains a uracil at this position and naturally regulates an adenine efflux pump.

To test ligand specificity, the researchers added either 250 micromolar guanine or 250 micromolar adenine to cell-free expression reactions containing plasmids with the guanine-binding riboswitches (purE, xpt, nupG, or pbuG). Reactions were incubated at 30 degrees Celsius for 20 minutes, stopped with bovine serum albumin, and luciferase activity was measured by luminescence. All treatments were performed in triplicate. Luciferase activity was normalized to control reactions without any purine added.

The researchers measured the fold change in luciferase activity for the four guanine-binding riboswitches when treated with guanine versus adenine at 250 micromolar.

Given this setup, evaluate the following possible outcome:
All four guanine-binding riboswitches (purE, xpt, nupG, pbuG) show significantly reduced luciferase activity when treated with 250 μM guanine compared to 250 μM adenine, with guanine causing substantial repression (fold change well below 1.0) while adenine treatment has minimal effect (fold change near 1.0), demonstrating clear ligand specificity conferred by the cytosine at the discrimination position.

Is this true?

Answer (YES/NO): YES